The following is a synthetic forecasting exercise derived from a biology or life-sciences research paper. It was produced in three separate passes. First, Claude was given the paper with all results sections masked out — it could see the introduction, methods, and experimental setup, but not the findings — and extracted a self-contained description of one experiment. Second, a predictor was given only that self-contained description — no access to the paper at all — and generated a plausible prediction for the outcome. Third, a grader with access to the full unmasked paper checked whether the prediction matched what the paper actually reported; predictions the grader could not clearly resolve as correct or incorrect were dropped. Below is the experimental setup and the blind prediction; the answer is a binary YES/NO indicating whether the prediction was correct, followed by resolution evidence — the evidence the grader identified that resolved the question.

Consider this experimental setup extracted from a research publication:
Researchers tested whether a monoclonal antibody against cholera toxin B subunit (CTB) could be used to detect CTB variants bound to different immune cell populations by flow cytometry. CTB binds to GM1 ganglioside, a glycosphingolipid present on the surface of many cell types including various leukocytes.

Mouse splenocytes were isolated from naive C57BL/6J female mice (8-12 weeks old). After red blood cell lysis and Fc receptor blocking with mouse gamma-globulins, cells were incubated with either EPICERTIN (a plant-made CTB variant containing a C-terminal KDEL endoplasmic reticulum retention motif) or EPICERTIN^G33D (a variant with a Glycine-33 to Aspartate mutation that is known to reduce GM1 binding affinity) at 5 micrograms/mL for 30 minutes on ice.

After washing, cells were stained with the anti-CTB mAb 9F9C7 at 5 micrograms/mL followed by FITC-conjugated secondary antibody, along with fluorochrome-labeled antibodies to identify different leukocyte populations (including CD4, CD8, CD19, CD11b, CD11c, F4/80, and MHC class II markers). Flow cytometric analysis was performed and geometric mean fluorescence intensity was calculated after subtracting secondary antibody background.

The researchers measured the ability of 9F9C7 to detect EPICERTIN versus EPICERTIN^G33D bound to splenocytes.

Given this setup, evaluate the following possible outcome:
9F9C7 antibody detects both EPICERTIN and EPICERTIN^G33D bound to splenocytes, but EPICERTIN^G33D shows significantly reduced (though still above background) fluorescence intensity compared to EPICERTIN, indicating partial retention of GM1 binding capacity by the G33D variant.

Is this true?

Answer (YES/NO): NO